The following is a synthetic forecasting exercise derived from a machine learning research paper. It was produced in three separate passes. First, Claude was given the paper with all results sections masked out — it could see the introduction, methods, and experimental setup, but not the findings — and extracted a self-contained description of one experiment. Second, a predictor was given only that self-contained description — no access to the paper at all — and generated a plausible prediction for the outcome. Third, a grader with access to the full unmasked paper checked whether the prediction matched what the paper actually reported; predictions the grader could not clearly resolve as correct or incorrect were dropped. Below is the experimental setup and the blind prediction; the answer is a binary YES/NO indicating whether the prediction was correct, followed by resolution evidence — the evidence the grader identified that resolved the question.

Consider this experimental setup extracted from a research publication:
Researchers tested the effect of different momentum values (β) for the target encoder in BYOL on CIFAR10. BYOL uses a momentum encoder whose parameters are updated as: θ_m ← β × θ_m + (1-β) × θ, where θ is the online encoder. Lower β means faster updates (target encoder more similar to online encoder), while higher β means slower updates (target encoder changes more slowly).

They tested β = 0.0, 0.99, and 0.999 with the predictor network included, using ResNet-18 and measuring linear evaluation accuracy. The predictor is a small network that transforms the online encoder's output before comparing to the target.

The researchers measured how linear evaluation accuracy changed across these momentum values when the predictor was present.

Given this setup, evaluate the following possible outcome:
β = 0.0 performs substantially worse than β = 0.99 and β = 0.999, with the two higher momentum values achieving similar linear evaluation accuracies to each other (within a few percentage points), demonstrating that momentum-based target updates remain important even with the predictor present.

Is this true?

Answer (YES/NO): YES